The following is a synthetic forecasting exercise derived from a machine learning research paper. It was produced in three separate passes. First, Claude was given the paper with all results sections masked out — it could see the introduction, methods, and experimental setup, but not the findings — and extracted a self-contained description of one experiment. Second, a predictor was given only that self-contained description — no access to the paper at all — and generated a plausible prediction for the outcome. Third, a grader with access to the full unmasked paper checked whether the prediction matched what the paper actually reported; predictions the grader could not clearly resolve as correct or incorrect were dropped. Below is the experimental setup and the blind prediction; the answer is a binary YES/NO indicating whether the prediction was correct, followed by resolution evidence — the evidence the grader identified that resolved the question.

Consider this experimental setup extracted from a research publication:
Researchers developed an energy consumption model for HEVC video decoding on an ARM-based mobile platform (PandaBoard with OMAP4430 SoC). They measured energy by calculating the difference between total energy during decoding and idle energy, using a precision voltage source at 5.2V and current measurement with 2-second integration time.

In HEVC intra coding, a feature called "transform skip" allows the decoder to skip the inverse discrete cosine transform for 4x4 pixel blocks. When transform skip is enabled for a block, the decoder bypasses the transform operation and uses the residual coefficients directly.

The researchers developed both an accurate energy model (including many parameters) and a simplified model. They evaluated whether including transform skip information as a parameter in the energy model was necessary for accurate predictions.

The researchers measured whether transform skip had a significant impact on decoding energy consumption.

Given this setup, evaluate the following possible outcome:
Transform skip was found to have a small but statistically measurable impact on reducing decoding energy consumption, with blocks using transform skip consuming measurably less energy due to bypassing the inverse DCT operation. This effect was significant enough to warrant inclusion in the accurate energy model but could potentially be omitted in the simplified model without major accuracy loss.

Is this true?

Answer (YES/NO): YES